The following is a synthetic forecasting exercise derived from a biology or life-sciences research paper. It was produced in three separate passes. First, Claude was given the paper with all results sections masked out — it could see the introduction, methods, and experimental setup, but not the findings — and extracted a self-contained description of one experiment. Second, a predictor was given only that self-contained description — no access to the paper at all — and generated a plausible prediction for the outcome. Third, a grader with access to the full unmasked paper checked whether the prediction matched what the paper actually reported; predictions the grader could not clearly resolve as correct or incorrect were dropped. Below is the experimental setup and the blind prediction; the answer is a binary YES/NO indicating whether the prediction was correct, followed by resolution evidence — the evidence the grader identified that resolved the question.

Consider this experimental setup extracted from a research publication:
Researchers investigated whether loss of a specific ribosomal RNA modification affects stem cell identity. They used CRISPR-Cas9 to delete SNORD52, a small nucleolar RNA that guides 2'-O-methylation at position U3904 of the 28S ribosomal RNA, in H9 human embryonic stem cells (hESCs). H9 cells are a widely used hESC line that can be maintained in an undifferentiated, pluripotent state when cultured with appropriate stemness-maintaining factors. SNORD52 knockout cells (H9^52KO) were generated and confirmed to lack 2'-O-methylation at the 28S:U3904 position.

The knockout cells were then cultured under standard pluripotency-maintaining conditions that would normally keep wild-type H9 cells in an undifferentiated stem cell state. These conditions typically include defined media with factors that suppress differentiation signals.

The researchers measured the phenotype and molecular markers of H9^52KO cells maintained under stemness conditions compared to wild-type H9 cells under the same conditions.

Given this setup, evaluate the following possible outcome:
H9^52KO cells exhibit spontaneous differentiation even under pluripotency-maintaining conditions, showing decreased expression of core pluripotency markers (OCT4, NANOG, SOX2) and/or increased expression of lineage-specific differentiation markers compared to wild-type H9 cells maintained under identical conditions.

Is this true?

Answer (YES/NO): YES